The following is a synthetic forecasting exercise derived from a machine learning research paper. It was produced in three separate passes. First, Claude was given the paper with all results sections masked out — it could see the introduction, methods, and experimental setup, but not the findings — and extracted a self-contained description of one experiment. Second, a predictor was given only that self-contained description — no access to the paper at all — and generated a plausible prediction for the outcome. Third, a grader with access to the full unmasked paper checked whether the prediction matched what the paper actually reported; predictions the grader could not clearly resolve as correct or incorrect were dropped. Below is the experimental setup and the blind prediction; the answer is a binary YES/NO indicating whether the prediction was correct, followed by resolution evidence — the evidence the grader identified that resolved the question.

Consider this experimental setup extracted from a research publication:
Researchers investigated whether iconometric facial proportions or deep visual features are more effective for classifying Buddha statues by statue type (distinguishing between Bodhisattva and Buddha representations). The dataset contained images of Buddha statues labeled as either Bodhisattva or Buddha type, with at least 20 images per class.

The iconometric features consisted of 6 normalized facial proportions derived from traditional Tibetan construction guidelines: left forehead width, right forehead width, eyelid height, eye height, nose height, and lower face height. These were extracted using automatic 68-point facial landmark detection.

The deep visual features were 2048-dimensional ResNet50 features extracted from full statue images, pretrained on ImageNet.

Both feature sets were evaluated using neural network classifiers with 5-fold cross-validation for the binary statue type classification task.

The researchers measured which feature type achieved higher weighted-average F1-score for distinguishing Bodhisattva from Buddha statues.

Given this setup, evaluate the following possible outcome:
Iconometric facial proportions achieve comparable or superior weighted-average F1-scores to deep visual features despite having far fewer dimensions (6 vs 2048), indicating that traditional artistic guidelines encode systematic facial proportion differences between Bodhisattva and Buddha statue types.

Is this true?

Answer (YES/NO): NO